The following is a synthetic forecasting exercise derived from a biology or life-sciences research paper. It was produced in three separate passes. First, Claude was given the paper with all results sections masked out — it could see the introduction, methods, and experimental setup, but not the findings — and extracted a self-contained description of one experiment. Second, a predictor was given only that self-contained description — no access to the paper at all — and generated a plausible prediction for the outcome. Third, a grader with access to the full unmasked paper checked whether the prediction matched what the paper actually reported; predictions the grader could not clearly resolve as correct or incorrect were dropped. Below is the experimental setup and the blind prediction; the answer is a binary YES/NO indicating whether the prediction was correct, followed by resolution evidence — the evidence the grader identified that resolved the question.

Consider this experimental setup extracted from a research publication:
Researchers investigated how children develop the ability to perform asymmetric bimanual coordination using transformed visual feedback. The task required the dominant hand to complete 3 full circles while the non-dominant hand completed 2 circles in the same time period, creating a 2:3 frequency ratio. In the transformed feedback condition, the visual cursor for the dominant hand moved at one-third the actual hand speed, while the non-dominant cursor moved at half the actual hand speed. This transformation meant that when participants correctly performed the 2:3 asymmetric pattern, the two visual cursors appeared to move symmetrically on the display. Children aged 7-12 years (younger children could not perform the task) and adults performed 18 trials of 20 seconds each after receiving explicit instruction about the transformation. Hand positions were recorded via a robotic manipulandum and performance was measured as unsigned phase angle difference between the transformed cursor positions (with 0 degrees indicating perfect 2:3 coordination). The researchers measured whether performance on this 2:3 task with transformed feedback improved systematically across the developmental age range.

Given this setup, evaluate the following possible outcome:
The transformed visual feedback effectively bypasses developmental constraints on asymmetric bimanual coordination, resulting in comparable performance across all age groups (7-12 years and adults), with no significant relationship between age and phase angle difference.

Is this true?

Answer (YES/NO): NO